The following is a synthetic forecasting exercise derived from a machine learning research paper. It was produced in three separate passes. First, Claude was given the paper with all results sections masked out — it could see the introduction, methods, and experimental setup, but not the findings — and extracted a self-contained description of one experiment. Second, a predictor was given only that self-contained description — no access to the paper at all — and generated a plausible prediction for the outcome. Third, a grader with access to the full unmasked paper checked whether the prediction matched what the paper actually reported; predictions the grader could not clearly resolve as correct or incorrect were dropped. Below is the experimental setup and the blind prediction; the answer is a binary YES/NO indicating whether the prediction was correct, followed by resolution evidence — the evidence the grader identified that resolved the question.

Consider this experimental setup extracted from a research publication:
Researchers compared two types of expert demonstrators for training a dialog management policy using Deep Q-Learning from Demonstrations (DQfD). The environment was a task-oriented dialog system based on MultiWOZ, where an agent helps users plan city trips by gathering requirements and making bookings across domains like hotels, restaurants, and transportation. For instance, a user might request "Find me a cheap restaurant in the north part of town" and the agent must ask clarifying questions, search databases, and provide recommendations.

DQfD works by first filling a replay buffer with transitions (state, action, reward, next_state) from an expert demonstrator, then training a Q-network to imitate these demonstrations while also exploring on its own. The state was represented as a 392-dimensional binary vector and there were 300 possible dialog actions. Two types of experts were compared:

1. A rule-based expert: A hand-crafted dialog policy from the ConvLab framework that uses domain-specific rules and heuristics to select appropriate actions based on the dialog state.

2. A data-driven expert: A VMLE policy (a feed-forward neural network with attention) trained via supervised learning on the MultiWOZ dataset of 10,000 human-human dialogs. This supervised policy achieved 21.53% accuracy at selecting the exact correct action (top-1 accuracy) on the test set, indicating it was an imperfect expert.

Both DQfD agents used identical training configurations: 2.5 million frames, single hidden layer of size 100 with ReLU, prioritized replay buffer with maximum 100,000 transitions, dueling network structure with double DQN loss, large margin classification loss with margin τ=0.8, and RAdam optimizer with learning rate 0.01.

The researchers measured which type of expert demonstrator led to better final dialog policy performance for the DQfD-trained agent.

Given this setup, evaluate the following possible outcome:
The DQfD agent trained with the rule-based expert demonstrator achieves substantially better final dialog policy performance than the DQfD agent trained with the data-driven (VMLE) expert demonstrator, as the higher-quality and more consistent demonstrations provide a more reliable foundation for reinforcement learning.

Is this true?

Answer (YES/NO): YES